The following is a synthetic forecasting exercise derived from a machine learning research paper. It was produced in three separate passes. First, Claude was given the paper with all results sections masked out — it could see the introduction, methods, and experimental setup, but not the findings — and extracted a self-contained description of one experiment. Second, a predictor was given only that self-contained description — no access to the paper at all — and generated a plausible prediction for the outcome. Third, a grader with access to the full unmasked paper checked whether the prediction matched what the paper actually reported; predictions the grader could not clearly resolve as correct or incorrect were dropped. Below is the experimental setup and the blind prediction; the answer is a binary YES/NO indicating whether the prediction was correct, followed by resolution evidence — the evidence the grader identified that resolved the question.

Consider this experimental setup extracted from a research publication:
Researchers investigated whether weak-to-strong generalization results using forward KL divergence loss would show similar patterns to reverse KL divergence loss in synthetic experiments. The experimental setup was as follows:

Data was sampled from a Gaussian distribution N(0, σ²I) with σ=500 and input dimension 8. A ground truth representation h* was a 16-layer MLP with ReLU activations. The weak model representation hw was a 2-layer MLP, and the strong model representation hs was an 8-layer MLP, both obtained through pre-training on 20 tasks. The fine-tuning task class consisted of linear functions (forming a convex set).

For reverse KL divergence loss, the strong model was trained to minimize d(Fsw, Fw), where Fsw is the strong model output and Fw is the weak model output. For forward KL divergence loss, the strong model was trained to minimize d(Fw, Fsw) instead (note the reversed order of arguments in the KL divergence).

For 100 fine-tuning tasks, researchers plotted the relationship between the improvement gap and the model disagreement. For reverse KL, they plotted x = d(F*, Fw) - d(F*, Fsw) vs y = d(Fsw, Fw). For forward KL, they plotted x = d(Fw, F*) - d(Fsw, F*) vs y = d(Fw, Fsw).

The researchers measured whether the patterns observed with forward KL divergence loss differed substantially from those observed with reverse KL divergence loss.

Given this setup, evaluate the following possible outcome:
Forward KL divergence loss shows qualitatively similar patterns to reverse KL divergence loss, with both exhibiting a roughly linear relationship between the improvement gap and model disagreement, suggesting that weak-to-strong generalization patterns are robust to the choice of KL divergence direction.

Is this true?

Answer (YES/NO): YES